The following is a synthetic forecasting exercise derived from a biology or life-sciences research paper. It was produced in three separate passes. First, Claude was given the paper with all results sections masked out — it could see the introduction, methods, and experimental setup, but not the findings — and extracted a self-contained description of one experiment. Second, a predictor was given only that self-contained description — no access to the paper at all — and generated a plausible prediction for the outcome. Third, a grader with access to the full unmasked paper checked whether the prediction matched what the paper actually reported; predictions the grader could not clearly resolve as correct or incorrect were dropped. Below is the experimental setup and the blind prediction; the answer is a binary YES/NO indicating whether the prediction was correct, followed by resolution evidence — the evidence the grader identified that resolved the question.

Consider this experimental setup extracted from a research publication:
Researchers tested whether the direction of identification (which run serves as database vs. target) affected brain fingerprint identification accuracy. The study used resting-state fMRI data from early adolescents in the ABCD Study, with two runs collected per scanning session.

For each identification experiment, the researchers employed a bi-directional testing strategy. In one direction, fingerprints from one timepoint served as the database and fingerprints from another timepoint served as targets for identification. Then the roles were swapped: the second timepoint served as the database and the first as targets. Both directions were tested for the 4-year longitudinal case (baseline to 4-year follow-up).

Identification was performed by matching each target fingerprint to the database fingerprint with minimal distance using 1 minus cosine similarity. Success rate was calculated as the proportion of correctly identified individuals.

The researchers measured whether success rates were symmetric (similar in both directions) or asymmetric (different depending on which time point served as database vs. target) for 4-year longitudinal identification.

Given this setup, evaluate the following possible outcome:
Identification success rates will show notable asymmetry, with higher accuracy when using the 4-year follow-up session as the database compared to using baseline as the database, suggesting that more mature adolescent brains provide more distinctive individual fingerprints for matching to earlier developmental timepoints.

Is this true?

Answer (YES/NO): NO